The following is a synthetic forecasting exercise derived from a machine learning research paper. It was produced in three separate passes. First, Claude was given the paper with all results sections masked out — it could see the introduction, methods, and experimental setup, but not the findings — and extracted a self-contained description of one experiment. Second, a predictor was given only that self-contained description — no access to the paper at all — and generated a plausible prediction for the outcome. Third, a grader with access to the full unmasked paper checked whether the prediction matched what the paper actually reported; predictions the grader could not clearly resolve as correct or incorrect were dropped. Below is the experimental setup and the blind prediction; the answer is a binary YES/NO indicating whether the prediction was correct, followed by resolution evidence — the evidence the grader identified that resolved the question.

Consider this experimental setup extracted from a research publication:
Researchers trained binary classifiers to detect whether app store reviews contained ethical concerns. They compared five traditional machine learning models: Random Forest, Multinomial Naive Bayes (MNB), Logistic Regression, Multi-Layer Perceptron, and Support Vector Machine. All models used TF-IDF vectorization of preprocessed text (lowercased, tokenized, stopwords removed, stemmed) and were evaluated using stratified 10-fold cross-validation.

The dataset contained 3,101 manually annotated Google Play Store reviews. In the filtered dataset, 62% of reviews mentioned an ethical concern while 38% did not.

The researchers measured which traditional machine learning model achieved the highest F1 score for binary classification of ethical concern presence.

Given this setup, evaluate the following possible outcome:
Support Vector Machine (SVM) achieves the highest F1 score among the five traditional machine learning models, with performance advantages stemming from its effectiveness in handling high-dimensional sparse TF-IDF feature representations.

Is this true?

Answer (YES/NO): NO